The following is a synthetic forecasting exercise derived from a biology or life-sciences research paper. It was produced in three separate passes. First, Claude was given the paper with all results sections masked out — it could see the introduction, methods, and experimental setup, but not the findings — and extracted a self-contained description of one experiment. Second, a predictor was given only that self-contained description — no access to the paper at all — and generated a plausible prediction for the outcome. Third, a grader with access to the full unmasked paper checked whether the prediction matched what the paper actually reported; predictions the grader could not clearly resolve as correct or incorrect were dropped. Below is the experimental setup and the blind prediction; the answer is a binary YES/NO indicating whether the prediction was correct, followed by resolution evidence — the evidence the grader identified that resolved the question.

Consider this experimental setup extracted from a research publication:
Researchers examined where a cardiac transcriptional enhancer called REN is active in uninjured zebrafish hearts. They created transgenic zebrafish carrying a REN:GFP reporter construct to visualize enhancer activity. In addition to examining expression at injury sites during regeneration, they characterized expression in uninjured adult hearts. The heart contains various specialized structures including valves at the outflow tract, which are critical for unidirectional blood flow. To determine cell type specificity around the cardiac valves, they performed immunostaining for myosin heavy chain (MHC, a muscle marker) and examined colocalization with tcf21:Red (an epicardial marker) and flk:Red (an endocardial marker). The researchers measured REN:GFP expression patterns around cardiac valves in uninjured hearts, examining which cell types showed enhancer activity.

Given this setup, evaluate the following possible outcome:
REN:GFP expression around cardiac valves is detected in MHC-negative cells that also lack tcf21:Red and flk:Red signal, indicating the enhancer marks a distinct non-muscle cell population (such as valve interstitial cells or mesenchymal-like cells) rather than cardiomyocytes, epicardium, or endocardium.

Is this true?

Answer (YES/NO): NO